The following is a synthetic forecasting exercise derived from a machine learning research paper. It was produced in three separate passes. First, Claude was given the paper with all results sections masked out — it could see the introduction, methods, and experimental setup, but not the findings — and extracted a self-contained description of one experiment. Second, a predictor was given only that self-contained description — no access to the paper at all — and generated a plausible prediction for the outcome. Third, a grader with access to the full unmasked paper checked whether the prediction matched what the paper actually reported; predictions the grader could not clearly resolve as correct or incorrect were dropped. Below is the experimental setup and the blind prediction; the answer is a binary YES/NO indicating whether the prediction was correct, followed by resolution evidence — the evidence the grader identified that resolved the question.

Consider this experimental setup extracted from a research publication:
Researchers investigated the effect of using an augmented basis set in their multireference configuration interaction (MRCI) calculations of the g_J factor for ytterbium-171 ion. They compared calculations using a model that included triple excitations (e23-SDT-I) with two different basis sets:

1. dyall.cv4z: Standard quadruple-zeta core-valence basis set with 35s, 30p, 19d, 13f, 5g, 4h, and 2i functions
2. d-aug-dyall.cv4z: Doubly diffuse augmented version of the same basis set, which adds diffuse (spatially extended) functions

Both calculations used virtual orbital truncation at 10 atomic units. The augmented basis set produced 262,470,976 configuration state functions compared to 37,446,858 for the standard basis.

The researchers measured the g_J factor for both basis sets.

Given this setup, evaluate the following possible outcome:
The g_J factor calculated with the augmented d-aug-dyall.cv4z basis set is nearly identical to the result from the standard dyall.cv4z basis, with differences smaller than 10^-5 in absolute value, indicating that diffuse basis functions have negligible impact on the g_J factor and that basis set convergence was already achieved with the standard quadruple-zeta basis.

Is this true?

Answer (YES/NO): NO